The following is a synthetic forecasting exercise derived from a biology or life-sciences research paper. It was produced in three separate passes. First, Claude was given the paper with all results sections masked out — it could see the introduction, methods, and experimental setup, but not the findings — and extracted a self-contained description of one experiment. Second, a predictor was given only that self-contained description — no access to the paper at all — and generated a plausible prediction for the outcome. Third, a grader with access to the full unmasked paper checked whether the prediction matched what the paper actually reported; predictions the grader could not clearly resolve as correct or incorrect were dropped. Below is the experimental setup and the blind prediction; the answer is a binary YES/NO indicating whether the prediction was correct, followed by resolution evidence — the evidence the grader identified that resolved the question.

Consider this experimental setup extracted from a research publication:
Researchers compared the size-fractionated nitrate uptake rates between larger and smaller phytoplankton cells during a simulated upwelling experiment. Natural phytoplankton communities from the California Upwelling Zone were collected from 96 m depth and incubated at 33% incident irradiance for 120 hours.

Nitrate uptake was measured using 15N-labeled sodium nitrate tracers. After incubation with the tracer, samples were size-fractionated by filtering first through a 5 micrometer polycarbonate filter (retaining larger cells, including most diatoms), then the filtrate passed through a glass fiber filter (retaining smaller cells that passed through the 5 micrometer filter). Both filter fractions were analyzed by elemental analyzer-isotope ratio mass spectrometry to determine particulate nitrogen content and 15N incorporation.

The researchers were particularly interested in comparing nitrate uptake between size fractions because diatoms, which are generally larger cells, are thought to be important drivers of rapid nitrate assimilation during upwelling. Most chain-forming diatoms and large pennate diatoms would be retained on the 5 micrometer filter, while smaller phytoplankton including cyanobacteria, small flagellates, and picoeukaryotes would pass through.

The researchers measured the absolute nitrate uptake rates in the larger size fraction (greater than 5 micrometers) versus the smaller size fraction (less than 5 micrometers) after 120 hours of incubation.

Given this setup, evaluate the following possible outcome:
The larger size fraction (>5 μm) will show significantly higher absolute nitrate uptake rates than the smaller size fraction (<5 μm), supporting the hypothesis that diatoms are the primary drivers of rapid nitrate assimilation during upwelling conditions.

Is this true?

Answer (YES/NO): YES